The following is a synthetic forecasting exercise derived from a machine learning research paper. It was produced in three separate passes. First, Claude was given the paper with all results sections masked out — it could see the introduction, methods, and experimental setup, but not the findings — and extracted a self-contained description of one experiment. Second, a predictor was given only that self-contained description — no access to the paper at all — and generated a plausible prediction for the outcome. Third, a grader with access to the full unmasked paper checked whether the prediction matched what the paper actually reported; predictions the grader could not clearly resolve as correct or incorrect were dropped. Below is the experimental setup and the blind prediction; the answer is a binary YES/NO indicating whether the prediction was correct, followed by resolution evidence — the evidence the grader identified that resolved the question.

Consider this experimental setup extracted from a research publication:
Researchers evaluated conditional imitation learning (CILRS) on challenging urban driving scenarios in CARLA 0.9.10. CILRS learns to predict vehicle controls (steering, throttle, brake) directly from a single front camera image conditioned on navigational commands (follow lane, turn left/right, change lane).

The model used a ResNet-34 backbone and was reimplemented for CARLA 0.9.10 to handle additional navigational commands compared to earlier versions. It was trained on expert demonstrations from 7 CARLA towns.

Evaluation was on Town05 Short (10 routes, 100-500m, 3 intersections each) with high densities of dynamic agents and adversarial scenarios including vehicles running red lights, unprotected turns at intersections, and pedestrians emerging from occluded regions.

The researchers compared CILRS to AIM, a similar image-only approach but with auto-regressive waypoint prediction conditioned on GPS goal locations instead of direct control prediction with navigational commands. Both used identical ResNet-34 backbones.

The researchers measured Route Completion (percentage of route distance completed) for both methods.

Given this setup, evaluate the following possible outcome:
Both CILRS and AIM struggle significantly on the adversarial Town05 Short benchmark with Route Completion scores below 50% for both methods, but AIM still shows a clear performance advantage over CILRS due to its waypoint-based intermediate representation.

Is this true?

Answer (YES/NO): NO